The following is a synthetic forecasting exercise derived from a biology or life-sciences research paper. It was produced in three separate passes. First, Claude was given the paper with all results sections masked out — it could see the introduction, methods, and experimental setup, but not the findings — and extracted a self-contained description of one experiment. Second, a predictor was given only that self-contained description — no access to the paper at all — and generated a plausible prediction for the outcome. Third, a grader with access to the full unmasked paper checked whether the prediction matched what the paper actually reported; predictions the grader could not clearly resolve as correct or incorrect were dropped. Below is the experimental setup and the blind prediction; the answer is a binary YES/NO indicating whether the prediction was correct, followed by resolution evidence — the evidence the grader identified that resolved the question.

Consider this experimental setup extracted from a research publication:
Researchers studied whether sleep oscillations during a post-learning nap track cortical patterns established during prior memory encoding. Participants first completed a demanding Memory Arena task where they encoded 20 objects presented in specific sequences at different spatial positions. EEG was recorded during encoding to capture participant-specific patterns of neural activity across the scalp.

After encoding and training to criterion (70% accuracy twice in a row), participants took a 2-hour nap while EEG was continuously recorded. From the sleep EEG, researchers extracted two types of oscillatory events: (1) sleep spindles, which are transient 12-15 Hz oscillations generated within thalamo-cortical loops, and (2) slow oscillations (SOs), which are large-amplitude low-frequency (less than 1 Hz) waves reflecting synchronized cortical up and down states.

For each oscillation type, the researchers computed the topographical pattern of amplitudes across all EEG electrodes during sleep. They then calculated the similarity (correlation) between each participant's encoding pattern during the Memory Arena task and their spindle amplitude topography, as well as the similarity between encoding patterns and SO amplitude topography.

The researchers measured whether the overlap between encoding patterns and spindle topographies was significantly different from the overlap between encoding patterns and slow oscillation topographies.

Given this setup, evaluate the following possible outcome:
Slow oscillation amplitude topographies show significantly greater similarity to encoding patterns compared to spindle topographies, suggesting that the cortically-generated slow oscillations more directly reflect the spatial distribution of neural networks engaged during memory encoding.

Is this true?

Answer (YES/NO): NO